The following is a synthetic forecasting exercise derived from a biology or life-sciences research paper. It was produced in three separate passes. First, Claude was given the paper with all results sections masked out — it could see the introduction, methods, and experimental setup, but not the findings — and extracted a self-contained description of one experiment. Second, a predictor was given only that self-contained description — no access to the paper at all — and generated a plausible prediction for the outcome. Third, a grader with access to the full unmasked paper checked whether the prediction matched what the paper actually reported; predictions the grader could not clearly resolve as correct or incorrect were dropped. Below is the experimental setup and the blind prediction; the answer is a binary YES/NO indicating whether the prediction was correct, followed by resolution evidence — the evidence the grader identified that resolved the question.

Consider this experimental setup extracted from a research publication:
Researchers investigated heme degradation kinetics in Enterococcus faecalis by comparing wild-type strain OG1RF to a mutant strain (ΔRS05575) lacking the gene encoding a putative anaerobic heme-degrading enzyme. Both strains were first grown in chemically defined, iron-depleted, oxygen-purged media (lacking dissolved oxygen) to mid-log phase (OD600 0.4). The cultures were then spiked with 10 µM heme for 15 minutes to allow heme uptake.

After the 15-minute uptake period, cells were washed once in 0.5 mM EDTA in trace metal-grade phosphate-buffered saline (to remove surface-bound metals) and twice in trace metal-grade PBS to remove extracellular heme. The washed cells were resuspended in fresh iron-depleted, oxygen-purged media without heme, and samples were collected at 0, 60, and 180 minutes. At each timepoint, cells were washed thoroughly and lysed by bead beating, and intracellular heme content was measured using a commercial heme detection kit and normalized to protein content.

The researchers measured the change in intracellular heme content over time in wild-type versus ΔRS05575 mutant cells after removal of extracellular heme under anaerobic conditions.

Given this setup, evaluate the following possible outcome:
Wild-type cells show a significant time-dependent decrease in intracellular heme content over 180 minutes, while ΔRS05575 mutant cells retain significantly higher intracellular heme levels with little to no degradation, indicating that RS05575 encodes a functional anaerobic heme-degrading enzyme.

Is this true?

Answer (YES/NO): YES